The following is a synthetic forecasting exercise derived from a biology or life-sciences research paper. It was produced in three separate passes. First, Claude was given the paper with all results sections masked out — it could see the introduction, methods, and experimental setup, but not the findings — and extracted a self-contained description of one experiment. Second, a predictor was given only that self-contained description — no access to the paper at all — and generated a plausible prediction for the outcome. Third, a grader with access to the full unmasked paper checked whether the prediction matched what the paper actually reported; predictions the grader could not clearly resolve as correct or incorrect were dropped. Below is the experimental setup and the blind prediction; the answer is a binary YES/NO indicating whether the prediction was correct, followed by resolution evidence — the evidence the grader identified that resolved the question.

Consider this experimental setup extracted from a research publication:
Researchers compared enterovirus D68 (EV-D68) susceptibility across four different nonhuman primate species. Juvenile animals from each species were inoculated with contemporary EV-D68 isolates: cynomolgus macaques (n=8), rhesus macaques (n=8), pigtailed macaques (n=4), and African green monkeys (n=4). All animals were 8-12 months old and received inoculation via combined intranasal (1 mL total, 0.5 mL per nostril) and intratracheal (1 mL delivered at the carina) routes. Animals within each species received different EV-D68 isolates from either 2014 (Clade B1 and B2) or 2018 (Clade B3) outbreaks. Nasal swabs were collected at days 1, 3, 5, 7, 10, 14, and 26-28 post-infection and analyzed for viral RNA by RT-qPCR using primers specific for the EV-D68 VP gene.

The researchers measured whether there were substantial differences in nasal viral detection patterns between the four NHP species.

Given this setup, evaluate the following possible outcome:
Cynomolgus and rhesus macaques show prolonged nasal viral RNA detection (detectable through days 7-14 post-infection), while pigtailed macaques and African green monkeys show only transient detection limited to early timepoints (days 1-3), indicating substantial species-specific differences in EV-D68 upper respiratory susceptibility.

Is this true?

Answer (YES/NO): NO